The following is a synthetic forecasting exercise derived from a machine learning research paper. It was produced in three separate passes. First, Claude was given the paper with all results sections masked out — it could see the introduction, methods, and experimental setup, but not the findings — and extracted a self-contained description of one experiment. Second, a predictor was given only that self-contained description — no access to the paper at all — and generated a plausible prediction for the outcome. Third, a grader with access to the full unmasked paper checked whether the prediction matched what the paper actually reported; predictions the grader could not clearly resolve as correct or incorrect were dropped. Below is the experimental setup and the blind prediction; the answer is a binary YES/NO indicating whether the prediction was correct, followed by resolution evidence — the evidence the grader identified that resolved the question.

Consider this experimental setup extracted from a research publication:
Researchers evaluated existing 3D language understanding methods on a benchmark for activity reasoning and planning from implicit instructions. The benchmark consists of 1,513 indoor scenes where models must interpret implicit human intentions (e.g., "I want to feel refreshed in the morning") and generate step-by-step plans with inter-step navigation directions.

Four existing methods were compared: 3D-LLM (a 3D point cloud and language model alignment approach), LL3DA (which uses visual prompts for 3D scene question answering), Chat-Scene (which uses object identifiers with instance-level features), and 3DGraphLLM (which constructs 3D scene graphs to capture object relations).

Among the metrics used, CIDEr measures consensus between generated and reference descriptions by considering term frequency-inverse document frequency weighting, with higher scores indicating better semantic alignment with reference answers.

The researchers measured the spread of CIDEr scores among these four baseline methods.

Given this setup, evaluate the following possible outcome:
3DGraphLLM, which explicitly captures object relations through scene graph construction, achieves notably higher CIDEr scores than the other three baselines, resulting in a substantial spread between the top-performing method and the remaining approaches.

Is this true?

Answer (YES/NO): NO